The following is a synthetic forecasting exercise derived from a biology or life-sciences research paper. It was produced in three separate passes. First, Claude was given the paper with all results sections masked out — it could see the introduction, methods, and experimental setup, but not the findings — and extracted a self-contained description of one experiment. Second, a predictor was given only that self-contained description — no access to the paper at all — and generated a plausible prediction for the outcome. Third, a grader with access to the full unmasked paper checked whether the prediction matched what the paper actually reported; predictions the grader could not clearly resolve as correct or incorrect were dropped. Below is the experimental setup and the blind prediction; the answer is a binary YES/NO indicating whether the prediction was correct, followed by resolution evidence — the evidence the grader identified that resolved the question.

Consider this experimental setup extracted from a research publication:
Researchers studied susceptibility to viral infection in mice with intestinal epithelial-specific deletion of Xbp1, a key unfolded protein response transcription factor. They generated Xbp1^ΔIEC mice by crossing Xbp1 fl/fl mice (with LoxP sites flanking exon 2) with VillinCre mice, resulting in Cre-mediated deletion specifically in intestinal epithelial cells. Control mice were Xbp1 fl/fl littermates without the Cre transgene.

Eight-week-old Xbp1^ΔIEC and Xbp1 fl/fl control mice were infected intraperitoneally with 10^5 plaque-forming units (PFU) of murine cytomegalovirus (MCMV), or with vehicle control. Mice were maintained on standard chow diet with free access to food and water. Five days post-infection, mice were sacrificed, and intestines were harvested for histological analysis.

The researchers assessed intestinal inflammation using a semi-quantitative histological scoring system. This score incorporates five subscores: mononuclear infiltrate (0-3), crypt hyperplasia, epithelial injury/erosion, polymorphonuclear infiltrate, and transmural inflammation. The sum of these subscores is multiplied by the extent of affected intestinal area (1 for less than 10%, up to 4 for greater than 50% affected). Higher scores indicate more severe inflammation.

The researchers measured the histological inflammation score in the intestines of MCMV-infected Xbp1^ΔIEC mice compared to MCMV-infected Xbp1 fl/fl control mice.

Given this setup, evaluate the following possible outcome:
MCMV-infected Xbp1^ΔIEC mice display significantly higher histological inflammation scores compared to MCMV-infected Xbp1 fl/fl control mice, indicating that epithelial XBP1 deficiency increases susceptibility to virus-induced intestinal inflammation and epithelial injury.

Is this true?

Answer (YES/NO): YES